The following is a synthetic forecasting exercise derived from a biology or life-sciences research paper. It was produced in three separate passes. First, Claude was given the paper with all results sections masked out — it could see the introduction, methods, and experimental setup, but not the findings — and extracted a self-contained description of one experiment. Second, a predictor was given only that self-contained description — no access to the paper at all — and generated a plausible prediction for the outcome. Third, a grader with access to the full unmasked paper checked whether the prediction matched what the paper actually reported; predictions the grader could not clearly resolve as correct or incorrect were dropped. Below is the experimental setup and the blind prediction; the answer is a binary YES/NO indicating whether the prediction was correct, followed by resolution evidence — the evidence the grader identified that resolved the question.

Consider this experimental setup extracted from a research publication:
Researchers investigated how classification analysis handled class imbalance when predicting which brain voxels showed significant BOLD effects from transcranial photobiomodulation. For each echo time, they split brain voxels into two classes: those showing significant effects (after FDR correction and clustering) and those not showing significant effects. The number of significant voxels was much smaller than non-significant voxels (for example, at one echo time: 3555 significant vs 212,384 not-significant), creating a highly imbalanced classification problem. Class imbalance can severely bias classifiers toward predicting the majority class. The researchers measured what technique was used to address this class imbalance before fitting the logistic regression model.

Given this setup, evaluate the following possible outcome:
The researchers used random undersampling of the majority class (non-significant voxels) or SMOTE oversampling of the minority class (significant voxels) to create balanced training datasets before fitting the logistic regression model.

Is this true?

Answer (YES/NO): NO